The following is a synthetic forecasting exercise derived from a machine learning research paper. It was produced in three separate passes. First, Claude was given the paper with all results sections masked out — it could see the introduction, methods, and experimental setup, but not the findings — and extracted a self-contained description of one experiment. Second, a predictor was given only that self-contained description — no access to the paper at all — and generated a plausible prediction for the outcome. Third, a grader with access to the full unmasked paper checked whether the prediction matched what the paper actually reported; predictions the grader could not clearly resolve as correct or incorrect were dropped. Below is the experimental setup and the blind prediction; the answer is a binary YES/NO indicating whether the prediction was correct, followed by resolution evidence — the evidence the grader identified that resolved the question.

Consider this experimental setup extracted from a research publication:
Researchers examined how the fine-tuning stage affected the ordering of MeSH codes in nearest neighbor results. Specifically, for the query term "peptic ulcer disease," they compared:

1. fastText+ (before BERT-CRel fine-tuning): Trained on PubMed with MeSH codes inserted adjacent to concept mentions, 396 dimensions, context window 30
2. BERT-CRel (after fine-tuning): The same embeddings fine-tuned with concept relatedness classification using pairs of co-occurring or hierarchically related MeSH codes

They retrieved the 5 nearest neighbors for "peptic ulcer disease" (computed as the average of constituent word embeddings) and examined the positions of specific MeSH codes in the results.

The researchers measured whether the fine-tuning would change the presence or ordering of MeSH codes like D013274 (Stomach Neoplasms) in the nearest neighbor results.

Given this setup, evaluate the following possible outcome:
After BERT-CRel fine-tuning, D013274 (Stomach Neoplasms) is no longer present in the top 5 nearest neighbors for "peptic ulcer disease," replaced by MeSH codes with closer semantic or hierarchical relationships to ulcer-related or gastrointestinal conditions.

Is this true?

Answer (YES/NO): NO